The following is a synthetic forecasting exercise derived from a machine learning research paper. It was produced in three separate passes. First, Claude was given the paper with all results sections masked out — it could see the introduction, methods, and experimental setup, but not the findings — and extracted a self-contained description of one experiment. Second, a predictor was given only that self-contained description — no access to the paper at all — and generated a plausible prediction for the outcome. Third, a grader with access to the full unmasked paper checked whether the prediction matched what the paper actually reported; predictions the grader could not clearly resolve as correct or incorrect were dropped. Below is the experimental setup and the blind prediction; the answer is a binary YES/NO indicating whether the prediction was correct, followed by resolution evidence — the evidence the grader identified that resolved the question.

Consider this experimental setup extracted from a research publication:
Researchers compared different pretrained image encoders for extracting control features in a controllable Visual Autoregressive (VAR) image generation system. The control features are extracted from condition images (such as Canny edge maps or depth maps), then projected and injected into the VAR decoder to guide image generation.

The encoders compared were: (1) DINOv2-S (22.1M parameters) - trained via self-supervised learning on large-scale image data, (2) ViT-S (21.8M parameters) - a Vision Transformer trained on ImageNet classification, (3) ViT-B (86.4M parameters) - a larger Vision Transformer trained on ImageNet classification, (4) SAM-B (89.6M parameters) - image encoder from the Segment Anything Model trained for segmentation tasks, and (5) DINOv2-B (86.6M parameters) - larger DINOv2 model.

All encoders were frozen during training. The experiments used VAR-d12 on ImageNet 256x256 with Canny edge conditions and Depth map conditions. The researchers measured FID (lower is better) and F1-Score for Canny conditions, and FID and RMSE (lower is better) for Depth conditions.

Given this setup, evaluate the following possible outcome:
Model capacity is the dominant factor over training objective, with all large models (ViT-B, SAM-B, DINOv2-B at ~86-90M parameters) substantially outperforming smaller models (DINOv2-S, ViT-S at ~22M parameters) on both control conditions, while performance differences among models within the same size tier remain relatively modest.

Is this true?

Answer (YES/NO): NO